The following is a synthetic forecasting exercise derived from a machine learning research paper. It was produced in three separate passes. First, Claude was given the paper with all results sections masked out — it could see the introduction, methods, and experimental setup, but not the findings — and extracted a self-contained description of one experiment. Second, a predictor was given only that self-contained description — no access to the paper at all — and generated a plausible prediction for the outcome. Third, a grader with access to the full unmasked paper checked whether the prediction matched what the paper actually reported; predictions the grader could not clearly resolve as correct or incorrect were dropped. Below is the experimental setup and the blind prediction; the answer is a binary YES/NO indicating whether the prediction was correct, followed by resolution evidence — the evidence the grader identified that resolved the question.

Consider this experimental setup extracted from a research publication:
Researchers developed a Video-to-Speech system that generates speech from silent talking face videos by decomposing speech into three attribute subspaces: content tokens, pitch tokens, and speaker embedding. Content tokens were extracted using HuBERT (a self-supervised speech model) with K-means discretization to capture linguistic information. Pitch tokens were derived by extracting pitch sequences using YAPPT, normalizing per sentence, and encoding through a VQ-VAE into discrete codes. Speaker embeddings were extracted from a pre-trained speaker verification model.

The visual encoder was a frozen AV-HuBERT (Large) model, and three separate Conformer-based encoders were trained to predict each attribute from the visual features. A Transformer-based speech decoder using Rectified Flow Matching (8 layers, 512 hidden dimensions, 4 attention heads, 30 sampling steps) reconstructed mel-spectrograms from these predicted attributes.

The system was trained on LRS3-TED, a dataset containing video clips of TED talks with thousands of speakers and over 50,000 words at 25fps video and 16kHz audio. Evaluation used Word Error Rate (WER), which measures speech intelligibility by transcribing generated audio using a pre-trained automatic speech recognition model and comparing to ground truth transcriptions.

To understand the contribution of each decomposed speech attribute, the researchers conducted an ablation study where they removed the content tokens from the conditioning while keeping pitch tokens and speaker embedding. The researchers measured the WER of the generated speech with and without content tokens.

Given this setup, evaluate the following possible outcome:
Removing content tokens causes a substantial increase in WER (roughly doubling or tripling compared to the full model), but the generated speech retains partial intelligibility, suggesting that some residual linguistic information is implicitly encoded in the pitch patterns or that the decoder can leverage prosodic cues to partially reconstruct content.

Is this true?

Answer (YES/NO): NO